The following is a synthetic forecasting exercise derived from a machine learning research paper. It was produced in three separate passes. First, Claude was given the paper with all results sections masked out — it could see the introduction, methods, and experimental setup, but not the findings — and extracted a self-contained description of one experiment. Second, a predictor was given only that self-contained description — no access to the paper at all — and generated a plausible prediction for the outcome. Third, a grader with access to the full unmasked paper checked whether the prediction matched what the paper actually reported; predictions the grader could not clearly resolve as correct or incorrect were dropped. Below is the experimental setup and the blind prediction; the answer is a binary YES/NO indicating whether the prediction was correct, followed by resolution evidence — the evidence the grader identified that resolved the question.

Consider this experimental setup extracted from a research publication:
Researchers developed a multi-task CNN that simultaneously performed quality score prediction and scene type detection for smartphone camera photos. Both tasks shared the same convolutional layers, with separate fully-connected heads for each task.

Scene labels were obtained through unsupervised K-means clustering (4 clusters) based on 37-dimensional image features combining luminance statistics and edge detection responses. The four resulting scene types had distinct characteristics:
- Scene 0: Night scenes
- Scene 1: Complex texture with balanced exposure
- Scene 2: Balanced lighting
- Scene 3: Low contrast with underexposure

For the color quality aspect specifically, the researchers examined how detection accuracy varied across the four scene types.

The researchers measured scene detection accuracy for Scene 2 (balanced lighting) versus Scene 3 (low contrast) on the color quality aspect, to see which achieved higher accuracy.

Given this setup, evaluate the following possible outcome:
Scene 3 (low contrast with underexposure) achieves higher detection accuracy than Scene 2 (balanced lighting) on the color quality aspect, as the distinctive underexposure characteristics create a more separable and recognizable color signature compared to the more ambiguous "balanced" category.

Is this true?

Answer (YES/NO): YES